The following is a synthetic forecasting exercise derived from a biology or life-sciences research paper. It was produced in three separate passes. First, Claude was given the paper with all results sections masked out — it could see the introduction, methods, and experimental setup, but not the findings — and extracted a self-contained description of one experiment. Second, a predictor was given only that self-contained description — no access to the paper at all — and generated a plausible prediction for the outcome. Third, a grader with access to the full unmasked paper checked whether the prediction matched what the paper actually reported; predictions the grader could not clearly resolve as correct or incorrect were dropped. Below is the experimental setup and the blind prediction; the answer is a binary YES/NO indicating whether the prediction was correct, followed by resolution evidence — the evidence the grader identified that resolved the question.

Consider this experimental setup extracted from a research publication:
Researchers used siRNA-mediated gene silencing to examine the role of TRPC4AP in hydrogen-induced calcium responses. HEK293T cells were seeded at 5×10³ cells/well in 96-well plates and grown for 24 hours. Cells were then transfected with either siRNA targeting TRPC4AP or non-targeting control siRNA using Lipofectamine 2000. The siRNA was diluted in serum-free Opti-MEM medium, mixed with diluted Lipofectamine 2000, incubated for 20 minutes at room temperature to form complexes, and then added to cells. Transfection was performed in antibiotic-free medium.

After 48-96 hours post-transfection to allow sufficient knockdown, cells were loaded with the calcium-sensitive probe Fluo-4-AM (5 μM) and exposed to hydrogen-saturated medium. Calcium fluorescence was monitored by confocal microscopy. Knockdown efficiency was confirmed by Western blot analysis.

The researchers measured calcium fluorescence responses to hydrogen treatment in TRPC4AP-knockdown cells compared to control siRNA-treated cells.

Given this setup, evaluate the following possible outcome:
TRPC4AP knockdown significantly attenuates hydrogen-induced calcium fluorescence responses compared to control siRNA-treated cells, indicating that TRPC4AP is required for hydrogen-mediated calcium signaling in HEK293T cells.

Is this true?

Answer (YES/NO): YES